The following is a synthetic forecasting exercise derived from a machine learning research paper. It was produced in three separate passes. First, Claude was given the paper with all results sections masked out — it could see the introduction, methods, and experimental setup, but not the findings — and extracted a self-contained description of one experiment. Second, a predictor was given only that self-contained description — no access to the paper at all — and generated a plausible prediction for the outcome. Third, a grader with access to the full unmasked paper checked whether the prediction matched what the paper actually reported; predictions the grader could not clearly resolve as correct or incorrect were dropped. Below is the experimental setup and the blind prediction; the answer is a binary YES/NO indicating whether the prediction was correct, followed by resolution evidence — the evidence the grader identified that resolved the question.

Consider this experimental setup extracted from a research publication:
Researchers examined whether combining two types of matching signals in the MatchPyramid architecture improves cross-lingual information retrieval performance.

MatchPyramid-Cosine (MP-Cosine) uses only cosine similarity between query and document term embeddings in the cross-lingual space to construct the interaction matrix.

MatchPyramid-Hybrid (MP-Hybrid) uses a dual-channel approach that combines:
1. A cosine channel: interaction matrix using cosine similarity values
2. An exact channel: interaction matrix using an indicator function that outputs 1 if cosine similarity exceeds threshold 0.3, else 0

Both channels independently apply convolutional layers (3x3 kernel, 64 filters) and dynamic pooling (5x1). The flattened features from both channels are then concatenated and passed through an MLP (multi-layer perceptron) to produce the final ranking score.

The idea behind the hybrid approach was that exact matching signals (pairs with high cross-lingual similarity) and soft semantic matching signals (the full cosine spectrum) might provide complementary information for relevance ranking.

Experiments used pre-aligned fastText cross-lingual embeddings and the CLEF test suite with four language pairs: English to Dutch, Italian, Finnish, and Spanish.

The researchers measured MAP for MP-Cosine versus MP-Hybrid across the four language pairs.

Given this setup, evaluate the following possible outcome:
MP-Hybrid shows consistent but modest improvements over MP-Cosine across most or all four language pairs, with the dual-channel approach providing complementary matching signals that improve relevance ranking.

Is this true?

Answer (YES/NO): NO